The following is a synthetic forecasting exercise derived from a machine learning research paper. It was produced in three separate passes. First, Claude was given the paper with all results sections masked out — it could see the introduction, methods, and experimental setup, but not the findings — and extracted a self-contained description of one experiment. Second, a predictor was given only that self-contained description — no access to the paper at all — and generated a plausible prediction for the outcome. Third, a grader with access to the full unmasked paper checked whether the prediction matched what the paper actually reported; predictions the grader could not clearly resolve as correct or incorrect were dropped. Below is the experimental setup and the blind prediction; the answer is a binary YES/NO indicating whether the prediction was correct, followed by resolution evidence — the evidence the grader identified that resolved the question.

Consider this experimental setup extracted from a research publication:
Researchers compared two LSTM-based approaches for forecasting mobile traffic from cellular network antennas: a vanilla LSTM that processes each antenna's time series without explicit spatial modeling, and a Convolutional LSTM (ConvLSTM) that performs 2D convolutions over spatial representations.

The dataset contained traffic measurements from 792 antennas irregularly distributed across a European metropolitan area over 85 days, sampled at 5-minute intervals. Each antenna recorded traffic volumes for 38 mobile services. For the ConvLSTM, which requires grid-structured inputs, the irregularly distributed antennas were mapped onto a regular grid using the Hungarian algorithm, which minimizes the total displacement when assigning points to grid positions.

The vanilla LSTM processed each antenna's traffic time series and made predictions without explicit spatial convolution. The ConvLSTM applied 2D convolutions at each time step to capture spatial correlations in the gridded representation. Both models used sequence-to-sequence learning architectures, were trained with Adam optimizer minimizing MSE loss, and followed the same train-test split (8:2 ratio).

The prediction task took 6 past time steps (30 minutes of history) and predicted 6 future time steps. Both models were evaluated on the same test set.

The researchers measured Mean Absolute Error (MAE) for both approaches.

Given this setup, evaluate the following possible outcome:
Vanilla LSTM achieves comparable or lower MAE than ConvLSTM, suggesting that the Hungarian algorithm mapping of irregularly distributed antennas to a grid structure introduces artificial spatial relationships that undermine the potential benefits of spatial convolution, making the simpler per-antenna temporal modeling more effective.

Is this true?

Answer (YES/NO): NO